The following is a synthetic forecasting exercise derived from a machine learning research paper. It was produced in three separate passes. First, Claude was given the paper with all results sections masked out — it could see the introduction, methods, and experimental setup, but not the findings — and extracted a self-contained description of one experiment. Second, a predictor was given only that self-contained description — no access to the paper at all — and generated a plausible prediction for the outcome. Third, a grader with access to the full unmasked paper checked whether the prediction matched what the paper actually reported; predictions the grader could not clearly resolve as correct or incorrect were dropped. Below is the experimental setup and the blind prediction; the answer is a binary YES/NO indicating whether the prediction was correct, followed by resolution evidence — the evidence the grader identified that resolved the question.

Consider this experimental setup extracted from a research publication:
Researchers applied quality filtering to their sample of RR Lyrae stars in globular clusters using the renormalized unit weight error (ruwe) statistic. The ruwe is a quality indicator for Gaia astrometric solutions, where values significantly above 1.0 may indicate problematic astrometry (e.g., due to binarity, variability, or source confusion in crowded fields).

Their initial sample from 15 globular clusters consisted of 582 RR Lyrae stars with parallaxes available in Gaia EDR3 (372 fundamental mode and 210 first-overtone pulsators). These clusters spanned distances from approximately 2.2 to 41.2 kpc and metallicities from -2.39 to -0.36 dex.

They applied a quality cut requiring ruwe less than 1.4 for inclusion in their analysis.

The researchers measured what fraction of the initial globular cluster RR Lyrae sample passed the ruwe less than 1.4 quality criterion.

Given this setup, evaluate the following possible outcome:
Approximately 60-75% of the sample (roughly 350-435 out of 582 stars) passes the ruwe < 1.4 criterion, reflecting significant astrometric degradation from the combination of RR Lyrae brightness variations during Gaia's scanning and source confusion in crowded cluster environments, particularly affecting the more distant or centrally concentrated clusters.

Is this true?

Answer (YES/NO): YES